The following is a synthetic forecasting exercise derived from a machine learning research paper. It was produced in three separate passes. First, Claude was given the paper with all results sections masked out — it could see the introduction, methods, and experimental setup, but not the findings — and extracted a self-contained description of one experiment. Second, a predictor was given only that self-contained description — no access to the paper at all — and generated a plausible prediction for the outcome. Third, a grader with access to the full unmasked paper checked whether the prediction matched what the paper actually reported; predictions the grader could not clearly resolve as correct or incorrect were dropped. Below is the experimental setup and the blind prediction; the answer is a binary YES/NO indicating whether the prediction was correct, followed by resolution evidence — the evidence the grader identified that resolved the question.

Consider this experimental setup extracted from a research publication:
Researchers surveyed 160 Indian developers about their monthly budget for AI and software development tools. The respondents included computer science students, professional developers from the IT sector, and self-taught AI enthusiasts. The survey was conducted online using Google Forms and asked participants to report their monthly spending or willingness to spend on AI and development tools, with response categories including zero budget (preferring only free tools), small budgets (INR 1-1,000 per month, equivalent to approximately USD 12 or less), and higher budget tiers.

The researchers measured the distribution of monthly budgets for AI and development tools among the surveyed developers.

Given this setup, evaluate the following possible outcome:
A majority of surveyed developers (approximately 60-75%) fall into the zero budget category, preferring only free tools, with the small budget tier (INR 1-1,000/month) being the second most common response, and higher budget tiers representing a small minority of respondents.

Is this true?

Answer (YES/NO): NO